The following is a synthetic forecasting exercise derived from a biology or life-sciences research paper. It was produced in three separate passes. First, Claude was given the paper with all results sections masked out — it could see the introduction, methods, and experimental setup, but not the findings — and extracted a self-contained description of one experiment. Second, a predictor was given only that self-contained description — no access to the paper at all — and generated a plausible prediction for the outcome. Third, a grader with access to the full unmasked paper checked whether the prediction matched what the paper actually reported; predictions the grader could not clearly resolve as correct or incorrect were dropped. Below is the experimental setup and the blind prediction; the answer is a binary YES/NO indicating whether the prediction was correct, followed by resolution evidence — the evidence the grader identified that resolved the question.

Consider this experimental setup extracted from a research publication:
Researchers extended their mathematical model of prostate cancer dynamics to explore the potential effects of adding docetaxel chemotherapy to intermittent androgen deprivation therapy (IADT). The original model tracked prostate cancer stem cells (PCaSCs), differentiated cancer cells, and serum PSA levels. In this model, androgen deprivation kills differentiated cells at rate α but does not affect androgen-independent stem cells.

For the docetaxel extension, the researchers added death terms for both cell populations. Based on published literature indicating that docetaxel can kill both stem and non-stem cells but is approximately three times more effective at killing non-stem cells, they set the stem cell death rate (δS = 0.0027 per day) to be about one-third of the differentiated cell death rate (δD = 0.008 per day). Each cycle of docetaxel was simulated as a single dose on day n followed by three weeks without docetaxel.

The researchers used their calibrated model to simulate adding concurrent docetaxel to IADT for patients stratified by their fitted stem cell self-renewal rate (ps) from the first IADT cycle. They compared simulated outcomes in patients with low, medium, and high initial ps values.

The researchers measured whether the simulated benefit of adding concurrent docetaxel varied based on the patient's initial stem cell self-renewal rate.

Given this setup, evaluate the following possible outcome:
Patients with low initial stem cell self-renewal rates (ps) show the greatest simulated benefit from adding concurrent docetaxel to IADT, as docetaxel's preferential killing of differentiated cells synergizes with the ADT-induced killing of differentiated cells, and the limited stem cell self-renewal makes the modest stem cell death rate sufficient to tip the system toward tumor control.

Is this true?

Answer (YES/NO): NO